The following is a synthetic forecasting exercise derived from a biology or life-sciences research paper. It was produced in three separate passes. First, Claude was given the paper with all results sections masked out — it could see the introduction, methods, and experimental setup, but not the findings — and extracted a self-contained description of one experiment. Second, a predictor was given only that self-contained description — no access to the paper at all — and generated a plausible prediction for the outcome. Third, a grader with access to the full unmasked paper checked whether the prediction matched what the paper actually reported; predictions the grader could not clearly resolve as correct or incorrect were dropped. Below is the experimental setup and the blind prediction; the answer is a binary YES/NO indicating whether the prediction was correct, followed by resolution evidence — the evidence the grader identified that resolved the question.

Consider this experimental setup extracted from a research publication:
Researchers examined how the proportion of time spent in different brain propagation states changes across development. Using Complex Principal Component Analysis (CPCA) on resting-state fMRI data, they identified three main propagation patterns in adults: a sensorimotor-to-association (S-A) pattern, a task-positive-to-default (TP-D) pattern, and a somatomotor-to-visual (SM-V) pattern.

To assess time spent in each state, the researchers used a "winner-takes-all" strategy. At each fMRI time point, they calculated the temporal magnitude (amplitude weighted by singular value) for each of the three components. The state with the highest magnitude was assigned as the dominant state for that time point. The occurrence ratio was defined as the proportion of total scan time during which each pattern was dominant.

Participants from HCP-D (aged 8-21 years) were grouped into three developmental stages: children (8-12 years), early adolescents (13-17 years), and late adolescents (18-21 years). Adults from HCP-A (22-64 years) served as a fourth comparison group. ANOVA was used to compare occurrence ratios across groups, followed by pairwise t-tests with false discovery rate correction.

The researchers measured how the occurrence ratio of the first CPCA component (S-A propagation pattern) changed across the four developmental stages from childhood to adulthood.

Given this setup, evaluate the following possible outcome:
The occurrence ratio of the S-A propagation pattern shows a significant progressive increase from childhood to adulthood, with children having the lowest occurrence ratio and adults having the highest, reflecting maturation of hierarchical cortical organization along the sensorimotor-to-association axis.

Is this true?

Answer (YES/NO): YES